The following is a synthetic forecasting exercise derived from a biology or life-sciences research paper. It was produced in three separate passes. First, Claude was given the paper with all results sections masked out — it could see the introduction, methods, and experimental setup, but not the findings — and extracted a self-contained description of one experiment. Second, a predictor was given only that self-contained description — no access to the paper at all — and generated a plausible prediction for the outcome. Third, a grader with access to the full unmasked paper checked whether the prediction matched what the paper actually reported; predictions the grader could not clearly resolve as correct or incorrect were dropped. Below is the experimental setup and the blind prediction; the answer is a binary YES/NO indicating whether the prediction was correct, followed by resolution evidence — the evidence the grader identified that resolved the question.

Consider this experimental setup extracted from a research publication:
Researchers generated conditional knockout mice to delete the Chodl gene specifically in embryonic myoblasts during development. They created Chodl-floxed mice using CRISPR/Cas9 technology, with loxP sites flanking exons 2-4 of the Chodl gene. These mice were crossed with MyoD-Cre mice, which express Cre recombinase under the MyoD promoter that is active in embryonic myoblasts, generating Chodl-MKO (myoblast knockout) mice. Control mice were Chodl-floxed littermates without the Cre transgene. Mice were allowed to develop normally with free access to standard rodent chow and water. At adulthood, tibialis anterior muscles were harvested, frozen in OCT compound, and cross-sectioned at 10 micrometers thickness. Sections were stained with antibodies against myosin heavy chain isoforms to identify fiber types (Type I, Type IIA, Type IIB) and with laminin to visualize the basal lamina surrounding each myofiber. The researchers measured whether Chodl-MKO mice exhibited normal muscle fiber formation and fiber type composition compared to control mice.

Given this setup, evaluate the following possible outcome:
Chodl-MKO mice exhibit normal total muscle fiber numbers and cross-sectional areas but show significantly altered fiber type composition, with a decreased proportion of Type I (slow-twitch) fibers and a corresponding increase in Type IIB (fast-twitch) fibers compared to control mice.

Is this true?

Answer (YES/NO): NO